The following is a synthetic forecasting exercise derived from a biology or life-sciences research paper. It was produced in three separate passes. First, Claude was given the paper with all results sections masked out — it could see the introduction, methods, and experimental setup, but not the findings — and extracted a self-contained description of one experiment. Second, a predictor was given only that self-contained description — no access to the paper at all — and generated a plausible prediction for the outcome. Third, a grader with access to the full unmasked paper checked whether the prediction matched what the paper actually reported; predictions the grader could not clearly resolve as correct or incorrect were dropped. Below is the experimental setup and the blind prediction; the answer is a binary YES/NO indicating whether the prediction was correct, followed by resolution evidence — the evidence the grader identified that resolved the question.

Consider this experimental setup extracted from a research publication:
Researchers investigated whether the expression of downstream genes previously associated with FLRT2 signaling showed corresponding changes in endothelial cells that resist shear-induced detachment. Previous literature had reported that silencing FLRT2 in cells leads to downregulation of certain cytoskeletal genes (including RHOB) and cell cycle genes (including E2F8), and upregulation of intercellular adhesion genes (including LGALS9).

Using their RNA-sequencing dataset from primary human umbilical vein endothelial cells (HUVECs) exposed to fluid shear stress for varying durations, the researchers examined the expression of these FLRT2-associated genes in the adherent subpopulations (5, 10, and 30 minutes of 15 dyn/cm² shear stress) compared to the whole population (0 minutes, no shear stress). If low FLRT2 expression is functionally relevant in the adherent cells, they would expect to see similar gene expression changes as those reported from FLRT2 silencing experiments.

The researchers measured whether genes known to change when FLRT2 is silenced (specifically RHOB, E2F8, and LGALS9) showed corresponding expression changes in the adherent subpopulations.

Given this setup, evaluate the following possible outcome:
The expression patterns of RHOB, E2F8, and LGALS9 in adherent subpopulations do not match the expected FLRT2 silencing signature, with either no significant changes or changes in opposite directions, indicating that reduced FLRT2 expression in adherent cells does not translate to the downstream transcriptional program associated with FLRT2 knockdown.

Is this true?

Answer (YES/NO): NO